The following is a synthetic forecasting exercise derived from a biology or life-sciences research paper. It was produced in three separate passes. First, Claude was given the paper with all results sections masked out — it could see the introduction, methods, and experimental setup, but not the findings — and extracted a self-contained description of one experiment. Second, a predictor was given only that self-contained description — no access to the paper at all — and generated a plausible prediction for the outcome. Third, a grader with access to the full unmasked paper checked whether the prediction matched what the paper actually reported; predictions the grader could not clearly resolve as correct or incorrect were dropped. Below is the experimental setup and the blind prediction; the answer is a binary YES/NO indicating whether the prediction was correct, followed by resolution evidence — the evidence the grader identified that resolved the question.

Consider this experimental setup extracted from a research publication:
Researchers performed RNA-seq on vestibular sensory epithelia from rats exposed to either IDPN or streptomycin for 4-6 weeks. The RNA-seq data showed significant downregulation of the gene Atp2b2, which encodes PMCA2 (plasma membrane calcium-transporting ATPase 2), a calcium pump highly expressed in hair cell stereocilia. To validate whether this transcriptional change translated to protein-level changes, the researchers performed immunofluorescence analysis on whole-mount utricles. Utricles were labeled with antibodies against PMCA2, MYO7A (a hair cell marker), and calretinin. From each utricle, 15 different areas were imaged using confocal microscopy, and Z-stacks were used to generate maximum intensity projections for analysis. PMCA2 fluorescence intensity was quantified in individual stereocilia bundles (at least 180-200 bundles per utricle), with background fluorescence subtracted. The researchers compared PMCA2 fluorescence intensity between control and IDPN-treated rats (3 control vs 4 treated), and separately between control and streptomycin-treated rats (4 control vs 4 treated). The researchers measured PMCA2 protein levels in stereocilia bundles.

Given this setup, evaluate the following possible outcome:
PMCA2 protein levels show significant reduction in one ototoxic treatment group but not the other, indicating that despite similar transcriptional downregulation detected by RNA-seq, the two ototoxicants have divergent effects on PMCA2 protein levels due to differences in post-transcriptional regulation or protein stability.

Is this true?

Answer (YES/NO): NO